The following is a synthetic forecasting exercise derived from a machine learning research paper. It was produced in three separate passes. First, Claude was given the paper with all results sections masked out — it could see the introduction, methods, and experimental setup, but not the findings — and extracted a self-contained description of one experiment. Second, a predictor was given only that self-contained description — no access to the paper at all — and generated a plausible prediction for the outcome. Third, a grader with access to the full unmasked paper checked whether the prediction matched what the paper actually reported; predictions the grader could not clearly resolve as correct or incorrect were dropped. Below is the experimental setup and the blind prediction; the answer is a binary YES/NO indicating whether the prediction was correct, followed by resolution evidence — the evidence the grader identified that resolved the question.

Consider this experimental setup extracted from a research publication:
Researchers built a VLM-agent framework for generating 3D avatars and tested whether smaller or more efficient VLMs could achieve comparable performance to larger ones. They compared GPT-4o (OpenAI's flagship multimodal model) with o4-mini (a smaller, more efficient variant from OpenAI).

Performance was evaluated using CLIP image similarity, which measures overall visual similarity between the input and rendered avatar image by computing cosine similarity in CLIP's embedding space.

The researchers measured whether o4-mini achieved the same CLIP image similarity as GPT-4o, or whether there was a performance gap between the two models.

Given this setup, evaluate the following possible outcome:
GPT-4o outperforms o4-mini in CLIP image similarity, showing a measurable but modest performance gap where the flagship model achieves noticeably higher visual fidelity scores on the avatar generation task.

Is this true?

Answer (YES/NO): NO